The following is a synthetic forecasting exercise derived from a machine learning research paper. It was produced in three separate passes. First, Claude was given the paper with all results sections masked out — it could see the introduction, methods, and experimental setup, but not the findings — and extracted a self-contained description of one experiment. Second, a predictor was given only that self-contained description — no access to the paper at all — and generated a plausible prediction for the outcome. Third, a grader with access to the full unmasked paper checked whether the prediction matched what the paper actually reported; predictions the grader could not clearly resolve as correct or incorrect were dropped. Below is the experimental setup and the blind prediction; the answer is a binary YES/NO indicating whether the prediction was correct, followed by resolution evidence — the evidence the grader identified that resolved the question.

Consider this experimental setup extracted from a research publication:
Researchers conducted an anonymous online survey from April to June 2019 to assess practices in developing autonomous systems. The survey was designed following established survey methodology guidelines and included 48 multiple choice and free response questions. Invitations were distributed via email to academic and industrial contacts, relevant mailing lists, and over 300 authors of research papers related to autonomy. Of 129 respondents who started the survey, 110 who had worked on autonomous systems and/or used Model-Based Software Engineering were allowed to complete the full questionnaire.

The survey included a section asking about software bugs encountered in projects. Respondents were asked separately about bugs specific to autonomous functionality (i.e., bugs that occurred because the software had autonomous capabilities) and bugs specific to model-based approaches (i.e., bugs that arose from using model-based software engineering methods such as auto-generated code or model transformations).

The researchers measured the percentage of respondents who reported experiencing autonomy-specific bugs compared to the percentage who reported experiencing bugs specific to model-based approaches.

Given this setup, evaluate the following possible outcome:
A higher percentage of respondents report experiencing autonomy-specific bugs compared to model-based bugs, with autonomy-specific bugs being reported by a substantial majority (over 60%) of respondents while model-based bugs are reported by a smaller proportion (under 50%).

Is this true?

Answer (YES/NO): NO